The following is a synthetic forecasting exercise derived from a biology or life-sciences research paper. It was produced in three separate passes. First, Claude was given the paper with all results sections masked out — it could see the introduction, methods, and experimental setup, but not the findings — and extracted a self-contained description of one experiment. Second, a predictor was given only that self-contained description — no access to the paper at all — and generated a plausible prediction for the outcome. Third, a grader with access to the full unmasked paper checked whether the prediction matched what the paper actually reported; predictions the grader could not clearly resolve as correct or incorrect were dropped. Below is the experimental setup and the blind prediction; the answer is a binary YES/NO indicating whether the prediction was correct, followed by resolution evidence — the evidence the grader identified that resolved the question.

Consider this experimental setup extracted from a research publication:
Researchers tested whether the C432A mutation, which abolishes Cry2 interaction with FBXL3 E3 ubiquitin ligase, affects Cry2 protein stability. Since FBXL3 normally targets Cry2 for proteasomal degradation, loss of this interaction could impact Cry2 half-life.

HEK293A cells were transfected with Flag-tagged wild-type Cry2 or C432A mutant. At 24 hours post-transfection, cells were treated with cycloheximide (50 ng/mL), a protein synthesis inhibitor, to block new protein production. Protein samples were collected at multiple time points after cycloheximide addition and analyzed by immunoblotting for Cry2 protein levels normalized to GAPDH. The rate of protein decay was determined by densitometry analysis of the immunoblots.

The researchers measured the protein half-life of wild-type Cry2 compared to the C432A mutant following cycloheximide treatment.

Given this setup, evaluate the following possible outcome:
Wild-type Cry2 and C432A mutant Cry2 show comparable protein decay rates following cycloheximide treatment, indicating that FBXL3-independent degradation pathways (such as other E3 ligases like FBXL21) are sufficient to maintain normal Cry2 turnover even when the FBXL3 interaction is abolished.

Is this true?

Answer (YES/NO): NO